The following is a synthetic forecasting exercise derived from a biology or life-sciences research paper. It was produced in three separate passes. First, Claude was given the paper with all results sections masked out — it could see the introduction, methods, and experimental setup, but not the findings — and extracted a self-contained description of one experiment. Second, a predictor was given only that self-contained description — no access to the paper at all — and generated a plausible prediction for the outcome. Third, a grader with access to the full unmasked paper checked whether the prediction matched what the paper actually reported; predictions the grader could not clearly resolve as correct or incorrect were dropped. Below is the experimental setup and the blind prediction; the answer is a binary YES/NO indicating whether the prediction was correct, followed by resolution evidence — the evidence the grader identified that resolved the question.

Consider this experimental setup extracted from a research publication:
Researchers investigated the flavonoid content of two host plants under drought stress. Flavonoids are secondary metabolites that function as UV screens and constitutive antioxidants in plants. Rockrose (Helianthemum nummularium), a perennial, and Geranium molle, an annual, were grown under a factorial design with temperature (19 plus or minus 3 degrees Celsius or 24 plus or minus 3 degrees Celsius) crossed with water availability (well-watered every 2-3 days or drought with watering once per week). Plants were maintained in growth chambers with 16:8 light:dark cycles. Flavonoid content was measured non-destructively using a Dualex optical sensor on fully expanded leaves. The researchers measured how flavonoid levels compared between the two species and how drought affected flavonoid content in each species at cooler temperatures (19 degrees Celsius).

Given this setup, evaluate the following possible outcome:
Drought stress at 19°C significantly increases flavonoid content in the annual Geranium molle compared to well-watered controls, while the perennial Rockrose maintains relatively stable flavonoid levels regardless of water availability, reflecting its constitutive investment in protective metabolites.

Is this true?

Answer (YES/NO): NO